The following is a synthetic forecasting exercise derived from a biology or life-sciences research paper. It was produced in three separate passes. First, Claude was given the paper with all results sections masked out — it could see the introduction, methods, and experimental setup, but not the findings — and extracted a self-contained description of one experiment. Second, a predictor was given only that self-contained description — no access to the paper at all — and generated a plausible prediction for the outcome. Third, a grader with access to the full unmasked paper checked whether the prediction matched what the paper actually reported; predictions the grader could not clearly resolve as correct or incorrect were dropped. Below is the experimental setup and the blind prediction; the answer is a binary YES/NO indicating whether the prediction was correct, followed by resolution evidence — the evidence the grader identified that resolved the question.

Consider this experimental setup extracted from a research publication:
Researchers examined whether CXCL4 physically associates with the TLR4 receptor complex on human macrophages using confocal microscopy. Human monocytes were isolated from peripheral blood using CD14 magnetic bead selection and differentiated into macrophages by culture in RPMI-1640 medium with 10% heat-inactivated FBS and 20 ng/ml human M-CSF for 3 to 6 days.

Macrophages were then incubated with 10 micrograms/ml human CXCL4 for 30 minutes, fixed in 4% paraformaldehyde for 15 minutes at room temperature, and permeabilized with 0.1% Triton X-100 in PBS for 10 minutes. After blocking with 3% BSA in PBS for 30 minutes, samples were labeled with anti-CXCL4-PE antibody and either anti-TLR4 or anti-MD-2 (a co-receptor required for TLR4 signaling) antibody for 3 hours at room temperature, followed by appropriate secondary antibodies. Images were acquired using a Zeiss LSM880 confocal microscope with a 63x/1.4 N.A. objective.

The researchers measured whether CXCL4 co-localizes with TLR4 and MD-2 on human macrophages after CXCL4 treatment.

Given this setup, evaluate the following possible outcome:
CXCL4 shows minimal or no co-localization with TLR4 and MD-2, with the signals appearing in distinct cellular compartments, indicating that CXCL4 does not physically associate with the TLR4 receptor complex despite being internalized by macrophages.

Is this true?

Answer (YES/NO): NO